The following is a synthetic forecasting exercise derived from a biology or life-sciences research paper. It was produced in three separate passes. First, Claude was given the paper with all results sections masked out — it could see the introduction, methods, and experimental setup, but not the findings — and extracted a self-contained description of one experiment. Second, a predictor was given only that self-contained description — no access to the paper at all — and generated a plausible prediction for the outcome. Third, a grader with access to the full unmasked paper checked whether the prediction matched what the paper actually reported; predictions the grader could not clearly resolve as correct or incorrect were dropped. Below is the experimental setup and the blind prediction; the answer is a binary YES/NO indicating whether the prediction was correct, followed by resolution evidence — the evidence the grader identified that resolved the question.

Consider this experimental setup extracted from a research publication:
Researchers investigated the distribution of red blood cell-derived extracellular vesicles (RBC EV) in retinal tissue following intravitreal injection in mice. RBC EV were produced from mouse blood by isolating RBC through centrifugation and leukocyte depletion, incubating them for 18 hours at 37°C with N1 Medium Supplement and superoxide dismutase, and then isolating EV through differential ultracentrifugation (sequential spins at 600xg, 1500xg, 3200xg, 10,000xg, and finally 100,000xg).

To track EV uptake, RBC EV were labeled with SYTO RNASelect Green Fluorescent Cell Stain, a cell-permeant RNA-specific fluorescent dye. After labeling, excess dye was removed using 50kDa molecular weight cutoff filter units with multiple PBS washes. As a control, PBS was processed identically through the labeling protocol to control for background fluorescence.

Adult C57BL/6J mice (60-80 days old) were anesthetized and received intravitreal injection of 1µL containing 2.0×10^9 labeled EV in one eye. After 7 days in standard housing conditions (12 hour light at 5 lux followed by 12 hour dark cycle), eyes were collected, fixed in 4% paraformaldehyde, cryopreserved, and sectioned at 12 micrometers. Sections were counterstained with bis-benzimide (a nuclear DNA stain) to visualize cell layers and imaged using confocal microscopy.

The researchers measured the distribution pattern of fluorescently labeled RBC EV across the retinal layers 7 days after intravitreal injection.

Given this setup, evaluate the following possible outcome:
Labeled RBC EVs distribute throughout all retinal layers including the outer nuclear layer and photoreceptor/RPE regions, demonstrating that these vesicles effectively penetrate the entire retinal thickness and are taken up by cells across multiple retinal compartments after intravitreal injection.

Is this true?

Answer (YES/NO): YES